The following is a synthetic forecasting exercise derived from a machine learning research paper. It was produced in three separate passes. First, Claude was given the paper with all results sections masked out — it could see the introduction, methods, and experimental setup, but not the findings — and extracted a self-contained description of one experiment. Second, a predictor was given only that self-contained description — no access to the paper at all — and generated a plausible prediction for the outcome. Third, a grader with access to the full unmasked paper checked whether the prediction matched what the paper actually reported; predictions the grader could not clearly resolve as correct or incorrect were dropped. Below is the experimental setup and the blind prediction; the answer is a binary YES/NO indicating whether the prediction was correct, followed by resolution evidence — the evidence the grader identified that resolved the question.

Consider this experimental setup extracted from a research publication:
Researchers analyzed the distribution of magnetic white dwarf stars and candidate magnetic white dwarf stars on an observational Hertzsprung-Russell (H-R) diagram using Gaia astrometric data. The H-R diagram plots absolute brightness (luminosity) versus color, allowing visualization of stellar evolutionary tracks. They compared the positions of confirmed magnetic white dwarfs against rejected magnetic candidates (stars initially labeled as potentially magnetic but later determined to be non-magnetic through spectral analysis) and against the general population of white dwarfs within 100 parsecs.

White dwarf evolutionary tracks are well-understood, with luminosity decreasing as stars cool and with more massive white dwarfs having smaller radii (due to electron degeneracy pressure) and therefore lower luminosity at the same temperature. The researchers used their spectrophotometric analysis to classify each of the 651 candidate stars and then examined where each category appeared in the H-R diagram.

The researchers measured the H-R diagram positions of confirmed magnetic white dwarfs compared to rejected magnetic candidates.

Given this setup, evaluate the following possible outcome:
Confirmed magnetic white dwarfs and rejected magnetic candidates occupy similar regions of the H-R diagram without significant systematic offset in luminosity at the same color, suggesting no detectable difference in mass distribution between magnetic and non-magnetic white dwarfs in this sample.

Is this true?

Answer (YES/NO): NO